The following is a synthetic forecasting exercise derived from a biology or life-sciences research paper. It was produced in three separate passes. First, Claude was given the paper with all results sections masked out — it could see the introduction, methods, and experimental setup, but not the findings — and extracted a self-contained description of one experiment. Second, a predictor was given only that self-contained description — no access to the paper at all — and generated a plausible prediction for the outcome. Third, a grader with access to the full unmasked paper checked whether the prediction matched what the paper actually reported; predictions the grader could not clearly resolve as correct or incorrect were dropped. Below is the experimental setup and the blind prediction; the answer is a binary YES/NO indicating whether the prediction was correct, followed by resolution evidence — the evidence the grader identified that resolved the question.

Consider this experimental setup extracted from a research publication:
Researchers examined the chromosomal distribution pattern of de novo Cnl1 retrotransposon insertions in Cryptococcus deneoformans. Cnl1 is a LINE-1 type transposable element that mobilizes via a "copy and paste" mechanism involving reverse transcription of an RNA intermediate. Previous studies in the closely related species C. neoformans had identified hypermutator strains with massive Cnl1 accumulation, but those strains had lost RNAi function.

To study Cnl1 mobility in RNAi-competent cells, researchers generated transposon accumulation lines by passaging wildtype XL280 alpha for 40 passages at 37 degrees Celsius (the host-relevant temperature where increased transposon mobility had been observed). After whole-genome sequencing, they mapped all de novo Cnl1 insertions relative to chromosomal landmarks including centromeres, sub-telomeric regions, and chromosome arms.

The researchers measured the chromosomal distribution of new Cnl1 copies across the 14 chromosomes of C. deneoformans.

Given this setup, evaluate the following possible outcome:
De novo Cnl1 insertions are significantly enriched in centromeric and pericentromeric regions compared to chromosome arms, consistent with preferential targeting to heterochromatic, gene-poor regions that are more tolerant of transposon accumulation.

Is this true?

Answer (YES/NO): NO